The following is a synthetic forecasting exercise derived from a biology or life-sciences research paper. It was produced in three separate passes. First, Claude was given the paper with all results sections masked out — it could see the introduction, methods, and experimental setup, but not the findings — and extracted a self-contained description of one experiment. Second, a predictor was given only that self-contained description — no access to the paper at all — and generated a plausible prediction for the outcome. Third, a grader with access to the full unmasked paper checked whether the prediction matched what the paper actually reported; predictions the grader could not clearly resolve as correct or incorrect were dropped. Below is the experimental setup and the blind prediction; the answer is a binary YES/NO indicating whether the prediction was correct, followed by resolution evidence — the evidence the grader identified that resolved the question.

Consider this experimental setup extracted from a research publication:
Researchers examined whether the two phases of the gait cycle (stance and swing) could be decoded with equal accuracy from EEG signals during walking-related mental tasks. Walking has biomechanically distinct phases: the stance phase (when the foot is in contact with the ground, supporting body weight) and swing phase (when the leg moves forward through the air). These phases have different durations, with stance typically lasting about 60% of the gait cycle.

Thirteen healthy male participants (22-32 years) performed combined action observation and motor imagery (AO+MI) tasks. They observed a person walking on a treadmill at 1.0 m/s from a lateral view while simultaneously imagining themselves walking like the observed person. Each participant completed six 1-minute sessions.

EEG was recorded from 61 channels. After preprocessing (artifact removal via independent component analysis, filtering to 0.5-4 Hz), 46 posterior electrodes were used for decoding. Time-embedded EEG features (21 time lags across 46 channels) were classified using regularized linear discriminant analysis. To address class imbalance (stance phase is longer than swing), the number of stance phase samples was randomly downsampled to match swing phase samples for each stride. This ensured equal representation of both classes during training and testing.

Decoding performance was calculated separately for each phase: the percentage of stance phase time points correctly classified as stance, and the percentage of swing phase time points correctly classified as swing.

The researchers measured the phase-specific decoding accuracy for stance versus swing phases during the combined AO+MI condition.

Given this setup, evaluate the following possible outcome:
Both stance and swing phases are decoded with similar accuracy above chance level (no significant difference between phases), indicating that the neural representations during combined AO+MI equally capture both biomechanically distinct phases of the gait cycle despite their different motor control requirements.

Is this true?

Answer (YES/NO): NO